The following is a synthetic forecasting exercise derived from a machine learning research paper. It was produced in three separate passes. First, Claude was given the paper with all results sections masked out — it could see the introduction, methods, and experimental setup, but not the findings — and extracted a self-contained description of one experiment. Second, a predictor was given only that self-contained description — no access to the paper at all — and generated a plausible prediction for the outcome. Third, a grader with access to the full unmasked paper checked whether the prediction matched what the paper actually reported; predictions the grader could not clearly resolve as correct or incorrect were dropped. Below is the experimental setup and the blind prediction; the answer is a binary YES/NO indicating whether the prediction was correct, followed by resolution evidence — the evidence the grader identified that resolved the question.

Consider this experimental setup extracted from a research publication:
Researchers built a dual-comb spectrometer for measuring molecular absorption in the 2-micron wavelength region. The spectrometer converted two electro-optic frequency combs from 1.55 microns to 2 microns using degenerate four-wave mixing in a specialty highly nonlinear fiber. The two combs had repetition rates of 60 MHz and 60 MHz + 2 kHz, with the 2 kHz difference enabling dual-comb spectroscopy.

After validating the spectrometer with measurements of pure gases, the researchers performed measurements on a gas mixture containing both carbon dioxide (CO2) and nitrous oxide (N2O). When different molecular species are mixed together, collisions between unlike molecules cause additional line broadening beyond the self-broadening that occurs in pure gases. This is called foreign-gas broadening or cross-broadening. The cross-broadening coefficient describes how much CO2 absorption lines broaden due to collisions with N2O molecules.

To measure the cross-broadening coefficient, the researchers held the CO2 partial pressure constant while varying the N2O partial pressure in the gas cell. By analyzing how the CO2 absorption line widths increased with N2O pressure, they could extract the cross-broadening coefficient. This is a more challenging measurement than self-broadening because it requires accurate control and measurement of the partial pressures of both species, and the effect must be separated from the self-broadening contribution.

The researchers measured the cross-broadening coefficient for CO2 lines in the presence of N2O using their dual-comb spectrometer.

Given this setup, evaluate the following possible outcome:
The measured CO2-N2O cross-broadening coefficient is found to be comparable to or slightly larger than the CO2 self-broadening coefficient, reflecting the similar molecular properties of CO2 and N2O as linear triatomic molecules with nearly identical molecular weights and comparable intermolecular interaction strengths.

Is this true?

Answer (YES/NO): NO